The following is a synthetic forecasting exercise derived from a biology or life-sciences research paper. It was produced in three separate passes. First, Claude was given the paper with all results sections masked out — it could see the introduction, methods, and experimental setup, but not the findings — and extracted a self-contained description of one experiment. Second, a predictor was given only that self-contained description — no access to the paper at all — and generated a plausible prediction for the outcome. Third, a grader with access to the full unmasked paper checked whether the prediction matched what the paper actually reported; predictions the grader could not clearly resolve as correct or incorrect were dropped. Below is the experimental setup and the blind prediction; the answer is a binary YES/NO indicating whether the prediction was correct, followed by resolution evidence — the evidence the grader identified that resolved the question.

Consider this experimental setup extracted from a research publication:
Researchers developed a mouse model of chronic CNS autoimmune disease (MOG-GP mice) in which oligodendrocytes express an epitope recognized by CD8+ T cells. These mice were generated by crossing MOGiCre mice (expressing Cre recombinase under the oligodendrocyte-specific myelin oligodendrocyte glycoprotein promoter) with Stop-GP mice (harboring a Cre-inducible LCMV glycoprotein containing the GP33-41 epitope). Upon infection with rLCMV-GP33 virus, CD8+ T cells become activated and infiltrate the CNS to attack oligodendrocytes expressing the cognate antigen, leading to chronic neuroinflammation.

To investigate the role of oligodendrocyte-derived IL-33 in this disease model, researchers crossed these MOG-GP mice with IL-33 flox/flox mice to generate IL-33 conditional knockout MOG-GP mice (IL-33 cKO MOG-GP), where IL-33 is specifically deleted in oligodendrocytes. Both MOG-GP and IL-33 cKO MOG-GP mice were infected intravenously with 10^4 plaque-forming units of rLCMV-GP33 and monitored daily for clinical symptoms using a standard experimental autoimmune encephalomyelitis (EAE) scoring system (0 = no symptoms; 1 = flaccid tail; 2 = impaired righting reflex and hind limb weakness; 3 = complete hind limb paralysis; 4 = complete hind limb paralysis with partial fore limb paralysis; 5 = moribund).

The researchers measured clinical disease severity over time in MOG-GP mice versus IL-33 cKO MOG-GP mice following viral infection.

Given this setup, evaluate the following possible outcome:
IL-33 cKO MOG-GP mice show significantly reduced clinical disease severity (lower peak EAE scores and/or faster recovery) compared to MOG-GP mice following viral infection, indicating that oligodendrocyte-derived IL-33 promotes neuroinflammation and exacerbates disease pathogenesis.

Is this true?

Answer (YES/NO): YES